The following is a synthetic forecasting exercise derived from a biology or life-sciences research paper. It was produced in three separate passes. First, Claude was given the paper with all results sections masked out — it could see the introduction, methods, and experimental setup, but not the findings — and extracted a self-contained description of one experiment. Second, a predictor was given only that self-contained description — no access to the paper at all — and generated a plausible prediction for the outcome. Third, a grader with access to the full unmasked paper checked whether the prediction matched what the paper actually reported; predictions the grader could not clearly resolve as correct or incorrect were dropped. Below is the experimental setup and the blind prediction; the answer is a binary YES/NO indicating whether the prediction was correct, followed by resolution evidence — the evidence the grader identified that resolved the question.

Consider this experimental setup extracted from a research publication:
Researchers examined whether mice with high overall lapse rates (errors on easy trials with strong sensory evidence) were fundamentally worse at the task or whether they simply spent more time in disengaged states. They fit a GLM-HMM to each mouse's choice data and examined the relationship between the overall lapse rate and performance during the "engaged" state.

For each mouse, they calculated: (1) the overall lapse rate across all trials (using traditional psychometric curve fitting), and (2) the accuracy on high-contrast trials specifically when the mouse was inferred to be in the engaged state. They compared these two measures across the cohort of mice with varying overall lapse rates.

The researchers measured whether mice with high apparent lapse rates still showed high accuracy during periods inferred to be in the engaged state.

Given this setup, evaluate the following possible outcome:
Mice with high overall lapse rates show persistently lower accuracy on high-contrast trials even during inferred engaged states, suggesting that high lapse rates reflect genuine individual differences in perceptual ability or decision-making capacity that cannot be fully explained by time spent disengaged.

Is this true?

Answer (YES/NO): NO